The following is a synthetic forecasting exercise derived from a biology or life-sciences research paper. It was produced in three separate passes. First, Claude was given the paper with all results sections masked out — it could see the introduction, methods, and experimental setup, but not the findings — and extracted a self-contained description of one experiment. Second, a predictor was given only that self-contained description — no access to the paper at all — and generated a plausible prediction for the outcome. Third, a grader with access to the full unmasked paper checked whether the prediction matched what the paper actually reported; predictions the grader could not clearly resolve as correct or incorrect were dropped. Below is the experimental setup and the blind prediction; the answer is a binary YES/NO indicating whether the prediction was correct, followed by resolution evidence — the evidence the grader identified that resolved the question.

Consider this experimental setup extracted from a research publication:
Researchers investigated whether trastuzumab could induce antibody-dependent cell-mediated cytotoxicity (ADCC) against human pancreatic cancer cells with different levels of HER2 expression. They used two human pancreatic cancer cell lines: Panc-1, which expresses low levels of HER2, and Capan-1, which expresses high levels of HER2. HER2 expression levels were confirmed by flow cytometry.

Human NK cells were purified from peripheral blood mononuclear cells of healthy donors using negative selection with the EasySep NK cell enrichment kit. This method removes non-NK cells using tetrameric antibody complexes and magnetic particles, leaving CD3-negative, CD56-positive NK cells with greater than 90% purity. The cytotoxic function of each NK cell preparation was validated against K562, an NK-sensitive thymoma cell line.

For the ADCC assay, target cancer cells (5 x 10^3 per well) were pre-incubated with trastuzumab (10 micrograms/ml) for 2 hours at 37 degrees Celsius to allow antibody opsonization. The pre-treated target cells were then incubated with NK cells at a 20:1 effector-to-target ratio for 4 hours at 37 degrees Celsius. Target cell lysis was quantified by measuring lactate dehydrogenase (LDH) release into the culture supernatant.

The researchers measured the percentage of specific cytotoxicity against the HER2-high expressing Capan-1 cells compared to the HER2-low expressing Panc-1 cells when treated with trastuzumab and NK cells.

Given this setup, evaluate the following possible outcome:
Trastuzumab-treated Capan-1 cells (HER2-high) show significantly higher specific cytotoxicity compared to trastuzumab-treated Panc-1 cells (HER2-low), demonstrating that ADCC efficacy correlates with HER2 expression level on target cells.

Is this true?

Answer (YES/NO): YES